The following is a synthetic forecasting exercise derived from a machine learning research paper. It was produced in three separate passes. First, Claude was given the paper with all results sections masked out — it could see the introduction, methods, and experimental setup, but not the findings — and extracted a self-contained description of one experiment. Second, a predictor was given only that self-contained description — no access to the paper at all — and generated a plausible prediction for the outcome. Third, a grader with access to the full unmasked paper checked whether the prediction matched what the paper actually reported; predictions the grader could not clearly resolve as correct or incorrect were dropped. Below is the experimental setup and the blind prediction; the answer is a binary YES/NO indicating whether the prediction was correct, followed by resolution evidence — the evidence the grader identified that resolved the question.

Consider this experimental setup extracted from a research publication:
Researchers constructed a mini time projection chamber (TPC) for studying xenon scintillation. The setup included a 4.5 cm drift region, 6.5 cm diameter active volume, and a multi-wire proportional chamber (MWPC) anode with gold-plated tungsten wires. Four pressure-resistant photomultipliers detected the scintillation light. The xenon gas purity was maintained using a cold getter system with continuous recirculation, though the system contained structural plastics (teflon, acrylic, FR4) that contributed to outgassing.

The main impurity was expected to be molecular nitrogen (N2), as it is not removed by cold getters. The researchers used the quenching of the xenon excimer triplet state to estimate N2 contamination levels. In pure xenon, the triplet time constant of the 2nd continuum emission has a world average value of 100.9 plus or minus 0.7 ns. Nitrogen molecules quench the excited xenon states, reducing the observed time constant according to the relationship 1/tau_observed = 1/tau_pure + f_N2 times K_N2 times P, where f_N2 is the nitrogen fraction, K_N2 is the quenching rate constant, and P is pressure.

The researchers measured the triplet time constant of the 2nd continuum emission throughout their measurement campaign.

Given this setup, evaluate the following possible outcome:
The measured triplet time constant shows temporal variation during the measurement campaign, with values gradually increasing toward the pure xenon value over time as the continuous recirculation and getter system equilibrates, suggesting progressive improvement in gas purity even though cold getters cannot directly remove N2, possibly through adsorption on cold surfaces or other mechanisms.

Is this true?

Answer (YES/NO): NO